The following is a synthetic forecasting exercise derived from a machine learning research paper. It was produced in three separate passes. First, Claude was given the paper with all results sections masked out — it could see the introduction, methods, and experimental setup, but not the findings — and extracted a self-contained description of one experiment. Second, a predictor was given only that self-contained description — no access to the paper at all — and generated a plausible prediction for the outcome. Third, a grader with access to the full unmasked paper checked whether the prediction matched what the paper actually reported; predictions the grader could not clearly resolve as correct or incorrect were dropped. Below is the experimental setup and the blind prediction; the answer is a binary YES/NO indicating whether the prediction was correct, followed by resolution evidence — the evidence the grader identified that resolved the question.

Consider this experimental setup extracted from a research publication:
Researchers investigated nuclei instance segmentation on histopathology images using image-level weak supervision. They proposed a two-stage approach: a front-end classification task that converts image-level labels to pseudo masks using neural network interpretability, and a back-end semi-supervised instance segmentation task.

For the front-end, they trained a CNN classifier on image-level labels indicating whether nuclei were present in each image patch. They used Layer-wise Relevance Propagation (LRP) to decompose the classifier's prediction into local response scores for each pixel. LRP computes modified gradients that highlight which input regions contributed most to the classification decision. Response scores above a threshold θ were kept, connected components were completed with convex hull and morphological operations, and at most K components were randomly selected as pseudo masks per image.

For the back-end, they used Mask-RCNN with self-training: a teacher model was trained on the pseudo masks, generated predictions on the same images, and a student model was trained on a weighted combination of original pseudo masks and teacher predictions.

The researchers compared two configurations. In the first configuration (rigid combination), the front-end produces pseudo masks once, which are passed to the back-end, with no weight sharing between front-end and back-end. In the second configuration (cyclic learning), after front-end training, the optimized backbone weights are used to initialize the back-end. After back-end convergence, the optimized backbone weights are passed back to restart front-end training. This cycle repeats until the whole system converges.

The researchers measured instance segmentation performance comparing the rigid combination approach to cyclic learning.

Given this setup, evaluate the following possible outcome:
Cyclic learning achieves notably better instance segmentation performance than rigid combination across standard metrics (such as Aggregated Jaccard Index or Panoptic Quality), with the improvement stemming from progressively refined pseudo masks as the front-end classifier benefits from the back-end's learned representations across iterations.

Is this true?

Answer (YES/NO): NO